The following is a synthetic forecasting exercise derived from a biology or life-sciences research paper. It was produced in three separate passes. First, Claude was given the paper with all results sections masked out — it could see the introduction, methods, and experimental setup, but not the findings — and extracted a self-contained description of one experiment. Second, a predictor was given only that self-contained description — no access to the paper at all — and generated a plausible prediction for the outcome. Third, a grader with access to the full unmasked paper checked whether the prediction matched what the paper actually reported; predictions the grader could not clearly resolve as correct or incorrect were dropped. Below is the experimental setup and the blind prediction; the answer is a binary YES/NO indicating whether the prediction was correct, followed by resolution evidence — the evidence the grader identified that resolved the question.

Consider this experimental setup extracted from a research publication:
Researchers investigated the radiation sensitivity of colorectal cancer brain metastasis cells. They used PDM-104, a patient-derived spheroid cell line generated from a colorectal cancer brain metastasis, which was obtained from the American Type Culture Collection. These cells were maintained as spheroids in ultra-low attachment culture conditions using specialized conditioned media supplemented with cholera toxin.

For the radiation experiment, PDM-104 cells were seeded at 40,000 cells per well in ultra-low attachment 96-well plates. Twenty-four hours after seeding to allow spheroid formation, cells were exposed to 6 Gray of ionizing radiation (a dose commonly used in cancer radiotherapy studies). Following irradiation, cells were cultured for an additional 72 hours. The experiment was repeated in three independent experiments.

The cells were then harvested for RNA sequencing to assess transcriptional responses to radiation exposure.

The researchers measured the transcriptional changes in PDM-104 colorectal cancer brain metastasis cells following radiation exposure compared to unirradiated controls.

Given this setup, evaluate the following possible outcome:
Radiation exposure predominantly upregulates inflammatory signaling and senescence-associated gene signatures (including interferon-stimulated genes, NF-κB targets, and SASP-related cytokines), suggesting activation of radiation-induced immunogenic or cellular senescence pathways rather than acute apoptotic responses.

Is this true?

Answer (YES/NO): NO